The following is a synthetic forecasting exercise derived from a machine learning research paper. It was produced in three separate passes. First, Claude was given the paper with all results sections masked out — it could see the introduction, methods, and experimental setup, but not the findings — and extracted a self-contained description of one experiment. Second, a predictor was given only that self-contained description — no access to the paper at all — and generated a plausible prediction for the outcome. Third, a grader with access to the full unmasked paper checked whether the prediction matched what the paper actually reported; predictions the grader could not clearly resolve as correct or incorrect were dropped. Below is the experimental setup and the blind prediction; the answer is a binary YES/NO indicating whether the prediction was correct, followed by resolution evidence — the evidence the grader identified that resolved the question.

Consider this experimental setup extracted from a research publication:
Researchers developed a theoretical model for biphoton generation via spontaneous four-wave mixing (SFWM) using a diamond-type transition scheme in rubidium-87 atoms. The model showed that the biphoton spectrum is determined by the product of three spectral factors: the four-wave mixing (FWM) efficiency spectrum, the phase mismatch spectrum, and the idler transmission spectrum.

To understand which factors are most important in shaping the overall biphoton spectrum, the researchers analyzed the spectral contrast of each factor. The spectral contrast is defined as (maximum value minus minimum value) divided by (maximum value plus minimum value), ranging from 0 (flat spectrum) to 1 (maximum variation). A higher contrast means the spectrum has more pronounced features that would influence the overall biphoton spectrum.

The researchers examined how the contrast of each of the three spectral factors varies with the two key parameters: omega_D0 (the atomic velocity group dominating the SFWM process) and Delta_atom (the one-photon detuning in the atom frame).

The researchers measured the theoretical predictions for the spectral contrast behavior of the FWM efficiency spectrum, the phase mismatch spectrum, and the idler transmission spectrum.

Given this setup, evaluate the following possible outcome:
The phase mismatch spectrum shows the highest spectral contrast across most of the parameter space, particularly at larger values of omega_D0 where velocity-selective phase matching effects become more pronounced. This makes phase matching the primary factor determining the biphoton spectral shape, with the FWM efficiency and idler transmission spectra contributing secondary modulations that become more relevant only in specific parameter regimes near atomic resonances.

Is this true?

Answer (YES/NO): NO